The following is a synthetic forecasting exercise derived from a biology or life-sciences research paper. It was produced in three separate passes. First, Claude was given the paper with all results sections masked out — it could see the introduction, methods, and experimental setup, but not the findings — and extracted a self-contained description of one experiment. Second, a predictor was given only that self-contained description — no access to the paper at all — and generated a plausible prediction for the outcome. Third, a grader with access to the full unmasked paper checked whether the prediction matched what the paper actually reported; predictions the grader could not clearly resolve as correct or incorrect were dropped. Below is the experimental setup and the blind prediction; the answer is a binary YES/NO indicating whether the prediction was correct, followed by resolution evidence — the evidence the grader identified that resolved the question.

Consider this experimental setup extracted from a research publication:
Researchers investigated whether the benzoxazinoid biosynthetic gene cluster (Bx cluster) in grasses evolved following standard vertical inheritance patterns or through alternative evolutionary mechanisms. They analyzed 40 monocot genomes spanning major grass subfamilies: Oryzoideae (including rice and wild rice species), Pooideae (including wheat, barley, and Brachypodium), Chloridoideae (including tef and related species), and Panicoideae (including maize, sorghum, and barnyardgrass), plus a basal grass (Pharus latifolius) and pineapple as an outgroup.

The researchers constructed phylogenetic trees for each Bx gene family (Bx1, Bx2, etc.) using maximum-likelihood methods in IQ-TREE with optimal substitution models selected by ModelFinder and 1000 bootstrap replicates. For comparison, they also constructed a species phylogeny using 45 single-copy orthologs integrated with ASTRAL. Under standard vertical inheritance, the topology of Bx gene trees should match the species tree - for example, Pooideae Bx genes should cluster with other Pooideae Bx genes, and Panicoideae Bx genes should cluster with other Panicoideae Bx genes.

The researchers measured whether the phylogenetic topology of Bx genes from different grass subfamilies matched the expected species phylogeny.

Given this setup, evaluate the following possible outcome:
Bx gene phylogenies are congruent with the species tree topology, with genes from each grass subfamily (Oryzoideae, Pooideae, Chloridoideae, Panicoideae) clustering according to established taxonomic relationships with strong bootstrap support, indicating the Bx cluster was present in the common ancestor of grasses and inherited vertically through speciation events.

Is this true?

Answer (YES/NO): NO